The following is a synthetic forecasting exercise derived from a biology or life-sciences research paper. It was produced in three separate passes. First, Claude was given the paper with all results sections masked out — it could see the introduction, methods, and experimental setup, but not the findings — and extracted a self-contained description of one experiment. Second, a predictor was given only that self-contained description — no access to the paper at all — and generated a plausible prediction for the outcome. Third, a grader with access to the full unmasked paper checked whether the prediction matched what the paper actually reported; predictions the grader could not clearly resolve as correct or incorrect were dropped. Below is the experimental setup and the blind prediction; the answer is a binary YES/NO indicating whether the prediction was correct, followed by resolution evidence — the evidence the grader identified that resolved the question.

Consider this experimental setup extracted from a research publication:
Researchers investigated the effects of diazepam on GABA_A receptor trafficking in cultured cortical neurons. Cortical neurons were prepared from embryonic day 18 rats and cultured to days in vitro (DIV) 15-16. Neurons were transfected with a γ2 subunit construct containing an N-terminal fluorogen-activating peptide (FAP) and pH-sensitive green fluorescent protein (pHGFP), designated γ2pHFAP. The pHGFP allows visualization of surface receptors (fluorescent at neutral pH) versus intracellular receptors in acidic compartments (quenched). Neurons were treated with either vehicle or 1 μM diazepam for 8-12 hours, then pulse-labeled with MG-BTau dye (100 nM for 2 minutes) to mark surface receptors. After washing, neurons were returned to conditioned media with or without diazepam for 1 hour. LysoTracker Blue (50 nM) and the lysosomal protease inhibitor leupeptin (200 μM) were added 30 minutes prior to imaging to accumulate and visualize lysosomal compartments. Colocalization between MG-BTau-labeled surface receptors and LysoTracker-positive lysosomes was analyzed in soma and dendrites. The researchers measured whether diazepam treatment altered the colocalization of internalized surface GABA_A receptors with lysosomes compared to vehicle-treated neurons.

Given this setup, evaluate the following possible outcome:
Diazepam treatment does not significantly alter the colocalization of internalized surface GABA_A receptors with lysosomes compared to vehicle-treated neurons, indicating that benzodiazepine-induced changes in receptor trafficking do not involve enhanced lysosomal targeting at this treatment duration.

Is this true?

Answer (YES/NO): NO